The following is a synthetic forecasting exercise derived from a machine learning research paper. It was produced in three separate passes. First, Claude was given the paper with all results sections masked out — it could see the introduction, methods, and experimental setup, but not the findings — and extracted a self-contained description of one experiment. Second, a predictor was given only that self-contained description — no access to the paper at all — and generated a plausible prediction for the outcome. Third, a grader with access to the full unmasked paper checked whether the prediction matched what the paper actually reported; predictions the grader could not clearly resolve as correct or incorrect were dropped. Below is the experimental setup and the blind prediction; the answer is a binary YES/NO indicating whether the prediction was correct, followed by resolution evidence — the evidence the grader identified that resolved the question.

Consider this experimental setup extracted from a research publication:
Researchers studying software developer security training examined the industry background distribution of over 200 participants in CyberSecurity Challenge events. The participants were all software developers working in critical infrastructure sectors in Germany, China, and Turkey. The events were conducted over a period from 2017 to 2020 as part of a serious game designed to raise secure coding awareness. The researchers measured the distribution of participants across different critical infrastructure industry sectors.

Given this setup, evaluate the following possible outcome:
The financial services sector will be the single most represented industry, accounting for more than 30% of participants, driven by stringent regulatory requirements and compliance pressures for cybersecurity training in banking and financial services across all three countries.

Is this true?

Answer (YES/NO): NO